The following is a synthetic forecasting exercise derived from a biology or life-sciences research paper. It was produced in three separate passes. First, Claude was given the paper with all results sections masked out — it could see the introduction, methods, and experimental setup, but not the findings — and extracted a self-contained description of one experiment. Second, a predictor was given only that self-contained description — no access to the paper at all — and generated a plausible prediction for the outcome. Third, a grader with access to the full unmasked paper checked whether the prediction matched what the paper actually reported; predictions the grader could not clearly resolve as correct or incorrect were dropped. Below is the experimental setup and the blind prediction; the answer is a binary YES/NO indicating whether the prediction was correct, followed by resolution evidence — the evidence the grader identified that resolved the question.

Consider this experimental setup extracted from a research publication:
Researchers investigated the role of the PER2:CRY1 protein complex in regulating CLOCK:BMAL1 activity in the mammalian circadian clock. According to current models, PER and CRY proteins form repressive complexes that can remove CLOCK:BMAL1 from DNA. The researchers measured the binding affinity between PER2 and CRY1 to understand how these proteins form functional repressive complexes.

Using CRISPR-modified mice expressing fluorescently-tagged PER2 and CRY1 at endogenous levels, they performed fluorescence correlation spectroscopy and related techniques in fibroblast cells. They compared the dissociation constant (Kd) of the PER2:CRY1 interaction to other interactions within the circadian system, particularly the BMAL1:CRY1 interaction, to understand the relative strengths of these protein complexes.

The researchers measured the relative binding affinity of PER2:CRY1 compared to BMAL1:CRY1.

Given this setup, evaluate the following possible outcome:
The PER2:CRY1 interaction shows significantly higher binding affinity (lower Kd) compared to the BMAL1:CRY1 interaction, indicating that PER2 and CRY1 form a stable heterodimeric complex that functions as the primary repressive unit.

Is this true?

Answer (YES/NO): NO